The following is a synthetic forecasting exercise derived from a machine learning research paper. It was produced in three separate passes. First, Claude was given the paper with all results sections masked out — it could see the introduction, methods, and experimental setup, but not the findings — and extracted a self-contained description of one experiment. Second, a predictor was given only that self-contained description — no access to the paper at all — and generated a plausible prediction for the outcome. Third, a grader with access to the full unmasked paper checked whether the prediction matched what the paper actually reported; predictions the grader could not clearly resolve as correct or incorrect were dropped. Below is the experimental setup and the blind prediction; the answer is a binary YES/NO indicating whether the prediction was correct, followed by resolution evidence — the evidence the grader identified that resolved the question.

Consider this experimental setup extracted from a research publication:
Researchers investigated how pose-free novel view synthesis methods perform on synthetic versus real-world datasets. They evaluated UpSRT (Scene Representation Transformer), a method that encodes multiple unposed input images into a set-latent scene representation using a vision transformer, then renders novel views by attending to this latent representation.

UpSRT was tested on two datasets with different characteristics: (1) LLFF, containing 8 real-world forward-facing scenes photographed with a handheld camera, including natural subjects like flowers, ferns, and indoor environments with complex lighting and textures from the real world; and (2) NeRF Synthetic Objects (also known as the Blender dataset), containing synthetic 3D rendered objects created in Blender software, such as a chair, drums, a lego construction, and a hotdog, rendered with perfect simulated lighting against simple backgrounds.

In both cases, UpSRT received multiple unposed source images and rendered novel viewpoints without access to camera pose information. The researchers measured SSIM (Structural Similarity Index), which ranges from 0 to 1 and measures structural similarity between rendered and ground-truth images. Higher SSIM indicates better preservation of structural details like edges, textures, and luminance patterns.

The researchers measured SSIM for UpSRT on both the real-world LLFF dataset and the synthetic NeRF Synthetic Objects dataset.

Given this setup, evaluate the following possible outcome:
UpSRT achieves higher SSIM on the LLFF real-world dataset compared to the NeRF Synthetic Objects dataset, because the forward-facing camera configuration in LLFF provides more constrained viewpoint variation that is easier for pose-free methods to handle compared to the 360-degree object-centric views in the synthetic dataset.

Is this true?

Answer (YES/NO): NO